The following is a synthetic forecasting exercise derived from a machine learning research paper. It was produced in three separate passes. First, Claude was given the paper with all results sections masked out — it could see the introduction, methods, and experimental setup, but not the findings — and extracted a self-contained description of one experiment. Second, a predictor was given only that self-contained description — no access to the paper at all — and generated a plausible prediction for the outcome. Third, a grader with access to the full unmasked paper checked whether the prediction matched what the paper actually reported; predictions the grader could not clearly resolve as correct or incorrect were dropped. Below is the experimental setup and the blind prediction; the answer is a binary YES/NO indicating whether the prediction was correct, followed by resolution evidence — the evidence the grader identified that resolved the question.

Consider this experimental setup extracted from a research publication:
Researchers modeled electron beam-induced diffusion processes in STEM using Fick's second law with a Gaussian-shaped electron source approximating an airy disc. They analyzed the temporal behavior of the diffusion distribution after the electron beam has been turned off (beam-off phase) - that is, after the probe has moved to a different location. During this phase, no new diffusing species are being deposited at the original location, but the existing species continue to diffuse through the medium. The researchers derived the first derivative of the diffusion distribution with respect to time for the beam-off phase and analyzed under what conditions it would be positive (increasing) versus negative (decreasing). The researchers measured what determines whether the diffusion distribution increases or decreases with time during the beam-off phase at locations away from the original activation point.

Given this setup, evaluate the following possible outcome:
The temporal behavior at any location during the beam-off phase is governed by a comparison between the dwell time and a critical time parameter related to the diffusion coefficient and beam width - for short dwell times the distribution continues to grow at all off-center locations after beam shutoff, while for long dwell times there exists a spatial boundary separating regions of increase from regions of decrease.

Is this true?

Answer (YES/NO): NO